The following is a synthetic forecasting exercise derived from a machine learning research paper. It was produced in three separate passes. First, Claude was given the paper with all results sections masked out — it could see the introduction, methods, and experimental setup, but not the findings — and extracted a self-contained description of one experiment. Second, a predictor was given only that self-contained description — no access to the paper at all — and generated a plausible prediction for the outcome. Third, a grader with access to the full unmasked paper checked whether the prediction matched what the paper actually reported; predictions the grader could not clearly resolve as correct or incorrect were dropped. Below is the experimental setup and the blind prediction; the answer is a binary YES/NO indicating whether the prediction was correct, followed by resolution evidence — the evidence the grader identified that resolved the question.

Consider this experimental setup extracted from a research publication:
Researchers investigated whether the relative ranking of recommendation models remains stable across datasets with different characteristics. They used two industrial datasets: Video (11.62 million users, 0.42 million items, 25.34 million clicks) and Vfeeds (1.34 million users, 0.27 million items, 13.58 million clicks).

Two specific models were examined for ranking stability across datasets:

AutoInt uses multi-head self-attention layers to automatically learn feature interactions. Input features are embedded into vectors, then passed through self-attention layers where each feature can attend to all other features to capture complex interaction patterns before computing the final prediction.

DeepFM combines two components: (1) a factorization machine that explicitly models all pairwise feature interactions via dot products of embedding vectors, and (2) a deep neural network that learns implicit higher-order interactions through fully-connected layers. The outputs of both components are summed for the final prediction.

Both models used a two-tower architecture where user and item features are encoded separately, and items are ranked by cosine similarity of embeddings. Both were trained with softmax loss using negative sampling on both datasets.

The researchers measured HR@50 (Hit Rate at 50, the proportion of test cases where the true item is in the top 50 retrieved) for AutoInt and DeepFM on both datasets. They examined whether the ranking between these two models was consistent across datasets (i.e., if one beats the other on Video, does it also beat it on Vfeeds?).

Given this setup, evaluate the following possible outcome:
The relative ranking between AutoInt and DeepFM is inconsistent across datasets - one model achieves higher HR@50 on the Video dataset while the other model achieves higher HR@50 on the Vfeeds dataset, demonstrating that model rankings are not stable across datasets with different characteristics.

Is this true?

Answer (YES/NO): YES